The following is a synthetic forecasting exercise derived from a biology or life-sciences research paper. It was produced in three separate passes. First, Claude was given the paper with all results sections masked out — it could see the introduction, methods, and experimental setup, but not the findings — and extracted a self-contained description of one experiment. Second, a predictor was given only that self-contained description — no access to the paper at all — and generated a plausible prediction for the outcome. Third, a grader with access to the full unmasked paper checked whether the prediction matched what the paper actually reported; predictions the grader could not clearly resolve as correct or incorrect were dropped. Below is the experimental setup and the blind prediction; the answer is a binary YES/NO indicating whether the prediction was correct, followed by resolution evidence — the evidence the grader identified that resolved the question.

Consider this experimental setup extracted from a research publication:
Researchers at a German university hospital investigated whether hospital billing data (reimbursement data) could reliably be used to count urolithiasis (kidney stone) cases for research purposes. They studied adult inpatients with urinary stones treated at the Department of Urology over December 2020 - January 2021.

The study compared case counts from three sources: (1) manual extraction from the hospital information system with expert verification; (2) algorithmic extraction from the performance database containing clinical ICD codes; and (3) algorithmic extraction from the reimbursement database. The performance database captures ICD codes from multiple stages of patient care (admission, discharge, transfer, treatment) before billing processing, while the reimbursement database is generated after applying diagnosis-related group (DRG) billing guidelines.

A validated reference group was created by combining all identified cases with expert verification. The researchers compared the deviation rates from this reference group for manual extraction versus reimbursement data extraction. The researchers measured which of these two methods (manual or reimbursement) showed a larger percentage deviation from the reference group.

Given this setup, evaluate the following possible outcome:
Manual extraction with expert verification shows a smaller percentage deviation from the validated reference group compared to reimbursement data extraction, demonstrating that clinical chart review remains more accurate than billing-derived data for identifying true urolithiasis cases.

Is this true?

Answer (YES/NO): NO